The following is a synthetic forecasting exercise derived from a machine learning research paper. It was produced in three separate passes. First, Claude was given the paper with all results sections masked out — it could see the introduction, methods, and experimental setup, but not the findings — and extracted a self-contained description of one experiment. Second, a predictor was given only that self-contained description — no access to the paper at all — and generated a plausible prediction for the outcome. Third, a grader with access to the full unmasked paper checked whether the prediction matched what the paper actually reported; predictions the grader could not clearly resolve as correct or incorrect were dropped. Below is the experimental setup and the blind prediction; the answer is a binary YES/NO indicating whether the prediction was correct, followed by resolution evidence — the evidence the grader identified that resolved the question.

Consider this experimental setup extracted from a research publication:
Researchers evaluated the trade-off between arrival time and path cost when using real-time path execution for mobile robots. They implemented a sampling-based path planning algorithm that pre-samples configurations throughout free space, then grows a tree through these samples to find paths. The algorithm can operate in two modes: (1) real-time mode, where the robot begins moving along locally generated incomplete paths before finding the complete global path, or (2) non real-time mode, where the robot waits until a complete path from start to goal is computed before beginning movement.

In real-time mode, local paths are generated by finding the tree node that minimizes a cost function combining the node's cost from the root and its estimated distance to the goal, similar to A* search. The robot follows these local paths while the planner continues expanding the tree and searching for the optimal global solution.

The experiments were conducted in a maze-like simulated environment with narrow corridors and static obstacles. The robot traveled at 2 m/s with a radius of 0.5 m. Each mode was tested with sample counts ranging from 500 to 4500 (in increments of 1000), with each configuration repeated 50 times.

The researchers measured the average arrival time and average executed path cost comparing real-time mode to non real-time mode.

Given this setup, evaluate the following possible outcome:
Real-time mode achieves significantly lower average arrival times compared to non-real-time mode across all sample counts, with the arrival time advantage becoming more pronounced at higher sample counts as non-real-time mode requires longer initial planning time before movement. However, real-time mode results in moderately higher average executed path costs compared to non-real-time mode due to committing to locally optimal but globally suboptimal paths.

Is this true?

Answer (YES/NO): NO